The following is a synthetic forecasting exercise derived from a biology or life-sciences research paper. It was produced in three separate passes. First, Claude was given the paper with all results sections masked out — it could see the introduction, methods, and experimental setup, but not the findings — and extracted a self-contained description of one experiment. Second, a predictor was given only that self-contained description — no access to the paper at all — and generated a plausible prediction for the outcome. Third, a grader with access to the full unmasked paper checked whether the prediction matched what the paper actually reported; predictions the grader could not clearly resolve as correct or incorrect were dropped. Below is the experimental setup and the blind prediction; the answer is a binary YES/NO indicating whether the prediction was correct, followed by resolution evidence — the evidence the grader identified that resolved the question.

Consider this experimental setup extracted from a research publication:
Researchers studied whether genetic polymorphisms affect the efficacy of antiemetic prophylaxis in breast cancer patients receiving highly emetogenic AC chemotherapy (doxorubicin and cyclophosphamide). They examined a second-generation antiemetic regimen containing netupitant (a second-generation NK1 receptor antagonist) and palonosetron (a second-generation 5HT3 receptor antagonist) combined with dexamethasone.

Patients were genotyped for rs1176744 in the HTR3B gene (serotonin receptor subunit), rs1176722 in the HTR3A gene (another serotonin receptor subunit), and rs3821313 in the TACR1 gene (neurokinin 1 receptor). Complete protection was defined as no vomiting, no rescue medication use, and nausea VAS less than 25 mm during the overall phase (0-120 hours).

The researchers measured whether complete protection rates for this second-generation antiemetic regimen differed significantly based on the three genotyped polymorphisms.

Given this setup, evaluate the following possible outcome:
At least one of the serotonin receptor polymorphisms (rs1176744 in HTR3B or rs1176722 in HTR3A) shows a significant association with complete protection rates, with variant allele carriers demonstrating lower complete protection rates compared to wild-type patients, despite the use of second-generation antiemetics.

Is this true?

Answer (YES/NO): NO